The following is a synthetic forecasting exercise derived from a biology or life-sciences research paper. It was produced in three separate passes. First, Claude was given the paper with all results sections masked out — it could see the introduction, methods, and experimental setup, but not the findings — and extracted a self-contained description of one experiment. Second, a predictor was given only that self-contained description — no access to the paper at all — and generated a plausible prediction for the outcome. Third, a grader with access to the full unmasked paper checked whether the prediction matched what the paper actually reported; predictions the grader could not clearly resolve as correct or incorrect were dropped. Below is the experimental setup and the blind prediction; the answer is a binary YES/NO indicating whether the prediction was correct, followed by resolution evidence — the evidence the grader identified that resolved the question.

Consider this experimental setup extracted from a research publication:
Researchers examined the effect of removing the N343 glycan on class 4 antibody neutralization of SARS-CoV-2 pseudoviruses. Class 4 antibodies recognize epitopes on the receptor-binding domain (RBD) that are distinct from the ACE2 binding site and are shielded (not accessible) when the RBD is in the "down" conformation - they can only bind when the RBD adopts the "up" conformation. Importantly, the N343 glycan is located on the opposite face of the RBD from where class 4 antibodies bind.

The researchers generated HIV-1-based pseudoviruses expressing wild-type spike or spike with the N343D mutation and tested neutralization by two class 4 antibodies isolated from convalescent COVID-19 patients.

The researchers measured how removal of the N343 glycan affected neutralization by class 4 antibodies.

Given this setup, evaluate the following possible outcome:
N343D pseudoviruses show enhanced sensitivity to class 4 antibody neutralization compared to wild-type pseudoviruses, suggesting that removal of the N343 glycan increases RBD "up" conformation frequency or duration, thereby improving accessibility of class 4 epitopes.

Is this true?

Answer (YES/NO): NO